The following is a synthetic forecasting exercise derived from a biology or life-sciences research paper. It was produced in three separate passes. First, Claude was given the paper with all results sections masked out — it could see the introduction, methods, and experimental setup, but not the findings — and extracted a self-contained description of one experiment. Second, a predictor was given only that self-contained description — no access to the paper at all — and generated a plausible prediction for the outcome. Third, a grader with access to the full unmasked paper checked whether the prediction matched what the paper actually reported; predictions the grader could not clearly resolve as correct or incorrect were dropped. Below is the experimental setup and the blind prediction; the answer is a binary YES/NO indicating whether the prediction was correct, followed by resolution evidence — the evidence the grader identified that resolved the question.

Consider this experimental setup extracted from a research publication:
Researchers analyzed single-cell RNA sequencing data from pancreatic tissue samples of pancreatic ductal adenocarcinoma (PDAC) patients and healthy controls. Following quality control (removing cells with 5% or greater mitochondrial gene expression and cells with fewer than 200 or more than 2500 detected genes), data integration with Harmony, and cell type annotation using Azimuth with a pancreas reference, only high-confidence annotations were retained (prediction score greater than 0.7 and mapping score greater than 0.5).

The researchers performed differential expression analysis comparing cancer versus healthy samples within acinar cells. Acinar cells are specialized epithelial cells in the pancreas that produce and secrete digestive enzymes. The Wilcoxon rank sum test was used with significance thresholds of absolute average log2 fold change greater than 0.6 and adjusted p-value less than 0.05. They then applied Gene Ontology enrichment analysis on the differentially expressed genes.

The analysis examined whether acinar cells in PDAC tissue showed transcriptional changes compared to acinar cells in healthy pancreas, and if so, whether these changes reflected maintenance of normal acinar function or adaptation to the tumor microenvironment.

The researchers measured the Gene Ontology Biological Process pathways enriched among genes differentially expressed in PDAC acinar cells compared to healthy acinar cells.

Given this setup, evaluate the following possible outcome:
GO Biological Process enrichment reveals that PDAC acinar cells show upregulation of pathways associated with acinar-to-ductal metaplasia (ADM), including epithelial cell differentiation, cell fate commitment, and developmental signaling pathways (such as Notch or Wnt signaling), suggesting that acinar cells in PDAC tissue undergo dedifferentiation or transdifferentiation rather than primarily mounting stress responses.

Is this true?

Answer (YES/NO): NO